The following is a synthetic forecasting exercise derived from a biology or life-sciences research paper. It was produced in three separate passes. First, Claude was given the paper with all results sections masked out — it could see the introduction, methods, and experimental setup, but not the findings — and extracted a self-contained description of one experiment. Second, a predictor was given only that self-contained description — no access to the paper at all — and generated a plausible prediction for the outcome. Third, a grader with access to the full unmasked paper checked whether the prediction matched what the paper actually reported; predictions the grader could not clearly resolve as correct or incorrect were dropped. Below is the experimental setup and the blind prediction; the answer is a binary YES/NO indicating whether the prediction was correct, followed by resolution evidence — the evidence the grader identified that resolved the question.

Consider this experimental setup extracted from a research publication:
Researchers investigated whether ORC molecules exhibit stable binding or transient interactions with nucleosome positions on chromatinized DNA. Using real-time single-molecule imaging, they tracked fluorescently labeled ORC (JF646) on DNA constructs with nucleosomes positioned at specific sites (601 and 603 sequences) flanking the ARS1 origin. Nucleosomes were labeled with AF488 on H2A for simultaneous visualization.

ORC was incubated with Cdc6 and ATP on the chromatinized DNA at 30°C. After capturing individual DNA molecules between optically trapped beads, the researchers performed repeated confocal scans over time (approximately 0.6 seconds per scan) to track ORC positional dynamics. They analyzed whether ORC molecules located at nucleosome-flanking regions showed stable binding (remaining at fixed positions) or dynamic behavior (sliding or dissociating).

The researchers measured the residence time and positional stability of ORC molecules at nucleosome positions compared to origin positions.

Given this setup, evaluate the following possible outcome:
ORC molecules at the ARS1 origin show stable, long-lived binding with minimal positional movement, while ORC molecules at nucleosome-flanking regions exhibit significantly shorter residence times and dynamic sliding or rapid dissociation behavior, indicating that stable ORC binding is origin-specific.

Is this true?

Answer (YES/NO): NO